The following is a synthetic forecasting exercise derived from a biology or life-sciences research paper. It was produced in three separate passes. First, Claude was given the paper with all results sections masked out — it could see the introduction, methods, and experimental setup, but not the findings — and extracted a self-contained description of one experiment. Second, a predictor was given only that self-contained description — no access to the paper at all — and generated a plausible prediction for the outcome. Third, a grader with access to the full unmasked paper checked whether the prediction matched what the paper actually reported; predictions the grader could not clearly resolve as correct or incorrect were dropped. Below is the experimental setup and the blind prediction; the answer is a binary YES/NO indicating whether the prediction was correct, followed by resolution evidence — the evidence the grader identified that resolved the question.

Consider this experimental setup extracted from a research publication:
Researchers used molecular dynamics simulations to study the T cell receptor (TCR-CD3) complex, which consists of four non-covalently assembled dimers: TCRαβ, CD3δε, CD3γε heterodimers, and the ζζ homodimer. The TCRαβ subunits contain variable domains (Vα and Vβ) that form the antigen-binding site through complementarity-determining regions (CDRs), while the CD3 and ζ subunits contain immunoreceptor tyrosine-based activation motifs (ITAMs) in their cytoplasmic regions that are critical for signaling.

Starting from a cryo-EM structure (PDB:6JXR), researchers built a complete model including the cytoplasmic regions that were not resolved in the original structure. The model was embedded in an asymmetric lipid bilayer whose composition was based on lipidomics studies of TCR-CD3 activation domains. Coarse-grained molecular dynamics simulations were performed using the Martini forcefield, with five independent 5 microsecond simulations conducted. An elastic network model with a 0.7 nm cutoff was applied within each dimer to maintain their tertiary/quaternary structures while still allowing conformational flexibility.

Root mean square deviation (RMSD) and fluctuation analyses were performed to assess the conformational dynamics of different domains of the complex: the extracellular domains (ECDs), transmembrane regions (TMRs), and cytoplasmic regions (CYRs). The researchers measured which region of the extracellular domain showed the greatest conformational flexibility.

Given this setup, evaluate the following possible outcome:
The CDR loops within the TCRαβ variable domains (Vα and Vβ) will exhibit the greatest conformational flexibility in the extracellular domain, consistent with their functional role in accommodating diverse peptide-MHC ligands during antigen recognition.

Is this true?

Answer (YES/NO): NO